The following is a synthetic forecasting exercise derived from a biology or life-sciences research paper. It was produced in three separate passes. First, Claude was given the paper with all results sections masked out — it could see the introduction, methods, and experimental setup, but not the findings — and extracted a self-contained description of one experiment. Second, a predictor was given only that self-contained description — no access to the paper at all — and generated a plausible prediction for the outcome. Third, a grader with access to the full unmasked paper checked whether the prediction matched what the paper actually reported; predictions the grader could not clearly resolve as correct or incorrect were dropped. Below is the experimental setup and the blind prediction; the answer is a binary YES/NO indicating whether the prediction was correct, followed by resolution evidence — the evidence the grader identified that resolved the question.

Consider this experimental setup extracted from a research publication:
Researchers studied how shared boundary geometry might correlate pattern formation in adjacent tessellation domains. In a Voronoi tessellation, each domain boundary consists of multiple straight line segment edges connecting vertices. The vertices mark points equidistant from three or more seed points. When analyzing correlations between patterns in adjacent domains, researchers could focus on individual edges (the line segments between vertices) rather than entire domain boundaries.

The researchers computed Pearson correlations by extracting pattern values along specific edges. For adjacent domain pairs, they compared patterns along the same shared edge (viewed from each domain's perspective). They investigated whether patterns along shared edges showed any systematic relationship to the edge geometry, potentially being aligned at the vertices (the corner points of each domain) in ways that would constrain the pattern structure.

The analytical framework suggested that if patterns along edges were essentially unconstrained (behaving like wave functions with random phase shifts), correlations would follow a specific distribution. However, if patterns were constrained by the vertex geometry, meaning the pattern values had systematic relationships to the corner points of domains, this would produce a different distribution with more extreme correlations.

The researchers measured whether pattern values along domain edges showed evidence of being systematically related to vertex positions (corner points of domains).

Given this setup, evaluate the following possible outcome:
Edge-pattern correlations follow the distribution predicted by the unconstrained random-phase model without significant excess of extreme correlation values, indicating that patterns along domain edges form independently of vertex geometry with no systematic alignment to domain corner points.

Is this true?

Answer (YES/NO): NO